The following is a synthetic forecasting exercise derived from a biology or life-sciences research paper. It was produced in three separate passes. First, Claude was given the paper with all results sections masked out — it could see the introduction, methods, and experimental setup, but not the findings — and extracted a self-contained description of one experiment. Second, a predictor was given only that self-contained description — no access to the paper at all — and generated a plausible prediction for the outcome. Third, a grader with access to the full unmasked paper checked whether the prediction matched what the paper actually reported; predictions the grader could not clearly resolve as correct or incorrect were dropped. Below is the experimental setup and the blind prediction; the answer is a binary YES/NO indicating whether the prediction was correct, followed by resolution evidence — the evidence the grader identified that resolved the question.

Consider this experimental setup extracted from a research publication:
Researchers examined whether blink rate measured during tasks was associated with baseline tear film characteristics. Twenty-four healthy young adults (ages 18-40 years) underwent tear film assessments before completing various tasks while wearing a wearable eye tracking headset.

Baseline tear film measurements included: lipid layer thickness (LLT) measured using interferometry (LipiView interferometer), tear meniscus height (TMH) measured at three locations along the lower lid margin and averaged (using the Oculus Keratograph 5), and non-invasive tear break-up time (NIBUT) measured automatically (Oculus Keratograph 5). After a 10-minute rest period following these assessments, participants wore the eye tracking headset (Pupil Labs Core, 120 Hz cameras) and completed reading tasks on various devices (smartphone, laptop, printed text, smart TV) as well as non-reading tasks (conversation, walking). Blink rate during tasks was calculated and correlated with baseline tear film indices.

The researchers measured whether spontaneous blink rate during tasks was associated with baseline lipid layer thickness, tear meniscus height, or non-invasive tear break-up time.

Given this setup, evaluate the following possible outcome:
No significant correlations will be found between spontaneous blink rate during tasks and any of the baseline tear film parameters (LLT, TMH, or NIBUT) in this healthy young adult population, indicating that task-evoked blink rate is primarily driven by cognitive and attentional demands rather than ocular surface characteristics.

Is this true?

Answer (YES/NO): YES